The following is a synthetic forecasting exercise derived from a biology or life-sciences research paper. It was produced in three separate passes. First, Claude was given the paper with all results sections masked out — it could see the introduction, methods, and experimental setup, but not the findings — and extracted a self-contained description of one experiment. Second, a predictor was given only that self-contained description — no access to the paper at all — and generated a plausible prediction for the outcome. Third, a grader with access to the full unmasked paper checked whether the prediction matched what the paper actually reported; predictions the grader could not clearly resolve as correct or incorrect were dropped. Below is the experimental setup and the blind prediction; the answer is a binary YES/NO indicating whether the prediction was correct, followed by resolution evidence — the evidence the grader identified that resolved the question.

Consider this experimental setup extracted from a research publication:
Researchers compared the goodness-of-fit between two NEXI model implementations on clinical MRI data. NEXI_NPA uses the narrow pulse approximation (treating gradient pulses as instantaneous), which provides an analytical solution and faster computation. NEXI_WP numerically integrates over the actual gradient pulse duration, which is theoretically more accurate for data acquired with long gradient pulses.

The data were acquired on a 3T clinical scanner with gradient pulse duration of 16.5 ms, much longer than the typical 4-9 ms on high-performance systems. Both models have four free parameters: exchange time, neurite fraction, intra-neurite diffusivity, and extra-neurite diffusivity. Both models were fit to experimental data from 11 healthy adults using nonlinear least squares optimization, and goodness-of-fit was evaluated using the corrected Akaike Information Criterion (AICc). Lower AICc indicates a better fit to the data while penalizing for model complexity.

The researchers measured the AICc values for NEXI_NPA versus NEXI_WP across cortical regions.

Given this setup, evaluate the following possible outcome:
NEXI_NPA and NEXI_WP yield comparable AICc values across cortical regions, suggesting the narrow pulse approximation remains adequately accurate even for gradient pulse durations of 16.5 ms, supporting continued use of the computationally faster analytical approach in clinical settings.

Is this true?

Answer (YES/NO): NO